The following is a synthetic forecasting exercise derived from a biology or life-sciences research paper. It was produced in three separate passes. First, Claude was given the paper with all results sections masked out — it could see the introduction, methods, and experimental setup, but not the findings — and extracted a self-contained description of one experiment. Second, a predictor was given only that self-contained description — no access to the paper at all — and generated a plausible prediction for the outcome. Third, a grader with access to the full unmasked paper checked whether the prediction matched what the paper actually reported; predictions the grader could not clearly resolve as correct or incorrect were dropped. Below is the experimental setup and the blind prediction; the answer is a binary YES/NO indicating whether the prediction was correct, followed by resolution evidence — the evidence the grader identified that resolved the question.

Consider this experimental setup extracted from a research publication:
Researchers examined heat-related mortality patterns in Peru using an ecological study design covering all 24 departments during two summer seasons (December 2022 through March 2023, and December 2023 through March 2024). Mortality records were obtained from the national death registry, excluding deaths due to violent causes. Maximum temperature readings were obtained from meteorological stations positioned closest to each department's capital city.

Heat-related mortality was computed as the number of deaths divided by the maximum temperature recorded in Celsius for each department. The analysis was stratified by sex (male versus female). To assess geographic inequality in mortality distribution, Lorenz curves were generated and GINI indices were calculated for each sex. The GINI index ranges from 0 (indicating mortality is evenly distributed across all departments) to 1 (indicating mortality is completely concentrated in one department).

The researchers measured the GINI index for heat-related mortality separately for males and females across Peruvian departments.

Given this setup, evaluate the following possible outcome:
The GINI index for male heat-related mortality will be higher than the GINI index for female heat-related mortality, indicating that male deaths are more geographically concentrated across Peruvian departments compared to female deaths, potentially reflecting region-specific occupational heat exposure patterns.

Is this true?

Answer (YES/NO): NO